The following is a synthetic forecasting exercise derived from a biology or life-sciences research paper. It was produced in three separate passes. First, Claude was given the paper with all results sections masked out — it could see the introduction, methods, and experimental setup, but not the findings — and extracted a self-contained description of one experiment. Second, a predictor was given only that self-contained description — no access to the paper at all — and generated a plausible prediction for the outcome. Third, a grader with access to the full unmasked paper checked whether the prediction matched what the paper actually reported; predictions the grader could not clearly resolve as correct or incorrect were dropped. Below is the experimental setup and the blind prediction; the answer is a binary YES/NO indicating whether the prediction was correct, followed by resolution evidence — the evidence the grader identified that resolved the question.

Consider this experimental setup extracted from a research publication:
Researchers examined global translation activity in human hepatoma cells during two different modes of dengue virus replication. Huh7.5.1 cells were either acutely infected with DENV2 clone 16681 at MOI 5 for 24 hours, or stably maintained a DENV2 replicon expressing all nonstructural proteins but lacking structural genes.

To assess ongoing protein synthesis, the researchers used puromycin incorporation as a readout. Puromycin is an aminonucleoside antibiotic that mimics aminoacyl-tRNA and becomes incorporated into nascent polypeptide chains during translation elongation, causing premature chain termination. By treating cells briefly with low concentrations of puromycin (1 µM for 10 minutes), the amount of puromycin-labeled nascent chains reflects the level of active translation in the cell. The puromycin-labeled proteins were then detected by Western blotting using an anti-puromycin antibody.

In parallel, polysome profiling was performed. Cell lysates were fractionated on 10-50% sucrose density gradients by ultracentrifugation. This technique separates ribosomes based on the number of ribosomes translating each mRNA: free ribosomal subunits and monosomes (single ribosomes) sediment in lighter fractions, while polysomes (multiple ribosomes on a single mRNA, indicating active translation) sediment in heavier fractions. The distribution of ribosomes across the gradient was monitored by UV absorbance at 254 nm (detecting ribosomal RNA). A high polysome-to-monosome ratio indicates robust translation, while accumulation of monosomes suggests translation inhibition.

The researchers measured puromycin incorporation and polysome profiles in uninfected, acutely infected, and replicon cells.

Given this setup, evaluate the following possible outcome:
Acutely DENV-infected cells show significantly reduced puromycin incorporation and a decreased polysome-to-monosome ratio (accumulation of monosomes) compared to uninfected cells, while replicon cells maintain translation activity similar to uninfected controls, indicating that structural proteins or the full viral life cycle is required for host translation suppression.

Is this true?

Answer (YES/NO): YES